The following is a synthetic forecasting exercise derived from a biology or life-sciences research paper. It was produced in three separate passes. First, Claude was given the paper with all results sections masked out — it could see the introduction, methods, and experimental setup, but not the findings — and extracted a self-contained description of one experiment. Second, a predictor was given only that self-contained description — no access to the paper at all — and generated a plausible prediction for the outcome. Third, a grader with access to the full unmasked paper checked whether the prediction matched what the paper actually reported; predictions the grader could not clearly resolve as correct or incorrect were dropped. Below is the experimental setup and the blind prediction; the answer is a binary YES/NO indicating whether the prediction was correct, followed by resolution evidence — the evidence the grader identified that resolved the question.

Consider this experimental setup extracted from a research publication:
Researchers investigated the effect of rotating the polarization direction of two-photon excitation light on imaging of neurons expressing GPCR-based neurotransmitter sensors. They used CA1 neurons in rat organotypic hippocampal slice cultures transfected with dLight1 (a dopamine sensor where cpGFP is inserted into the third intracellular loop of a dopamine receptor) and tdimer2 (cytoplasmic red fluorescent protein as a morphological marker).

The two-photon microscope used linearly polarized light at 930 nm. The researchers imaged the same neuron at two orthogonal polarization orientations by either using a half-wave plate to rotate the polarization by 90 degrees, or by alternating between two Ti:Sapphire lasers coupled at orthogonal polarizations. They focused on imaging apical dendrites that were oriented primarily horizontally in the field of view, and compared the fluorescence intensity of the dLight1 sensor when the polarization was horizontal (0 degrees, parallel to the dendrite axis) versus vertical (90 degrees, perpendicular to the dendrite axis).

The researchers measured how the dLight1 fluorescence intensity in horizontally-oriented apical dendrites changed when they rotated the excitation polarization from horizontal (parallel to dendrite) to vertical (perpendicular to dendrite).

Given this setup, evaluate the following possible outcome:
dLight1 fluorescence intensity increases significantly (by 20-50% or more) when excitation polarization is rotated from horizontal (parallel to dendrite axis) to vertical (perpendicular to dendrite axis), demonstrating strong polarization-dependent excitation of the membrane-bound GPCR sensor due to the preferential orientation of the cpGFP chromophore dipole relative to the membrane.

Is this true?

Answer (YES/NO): NO